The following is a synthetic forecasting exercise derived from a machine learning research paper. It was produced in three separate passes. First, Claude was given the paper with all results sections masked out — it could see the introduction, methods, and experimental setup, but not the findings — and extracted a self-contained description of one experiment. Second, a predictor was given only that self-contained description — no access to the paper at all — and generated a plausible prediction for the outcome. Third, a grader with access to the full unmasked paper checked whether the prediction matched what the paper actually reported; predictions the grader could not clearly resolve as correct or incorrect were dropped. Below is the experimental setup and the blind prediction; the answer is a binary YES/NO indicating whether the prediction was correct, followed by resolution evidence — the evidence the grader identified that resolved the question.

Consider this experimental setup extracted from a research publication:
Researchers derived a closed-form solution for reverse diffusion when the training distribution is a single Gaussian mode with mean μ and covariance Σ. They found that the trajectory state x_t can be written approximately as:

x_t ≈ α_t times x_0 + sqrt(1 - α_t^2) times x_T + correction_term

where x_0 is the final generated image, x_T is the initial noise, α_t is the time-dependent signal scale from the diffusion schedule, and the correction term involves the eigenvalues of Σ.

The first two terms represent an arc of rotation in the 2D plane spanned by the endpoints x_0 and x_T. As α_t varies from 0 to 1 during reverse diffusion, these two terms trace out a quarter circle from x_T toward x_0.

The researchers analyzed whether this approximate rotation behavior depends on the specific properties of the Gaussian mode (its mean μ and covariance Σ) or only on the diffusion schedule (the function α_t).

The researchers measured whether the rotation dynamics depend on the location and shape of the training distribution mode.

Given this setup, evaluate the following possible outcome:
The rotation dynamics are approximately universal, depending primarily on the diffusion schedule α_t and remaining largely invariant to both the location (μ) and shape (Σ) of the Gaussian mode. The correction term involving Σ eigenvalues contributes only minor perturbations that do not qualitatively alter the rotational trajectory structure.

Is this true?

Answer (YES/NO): YES